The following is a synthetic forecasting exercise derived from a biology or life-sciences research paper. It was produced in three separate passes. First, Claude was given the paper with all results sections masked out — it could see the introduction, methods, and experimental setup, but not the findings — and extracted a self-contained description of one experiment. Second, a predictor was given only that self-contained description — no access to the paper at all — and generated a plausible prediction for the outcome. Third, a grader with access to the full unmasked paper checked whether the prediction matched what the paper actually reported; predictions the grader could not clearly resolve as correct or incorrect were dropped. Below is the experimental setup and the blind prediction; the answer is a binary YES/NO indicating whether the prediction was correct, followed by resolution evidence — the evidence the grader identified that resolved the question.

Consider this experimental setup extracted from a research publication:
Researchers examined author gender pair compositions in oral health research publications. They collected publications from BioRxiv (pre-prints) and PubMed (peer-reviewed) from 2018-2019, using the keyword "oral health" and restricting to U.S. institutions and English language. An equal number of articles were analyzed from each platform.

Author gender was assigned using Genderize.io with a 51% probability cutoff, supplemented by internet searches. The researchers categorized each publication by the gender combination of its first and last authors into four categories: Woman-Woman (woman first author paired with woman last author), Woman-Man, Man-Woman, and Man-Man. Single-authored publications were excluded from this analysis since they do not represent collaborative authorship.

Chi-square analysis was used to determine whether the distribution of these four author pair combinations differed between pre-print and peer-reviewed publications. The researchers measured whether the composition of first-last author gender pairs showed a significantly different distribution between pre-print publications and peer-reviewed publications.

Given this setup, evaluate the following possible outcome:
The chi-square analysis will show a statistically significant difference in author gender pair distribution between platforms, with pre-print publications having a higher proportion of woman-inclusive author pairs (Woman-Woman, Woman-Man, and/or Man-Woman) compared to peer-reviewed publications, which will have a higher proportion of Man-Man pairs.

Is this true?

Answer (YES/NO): NO